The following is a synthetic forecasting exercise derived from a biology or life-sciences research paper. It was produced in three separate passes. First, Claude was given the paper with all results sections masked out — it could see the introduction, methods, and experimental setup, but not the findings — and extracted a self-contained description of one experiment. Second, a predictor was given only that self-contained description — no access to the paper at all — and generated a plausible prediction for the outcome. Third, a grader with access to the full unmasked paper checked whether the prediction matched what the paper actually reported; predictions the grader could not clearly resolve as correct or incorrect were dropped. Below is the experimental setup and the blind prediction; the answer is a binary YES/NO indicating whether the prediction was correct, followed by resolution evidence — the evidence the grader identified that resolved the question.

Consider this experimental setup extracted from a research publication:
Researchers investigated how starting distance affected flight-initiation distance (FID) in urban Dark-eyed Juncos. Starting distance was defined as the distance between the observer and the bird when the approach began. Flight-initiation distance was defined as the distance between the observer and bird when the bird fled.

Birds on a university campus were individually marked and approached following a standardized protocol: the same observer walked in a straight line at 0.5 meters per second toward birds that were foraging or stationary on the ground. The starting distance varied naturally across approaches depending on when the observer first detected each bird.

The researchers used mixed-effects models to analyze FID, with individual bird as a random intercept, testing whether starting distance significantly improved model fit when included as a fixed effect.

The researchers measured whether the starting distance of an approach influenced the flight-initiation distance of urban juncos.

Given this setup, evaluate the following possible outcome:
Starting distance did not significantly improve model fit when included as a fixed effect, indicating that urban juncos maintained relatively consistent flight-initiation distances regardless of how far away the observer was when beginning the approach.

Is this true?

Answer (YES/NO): NO